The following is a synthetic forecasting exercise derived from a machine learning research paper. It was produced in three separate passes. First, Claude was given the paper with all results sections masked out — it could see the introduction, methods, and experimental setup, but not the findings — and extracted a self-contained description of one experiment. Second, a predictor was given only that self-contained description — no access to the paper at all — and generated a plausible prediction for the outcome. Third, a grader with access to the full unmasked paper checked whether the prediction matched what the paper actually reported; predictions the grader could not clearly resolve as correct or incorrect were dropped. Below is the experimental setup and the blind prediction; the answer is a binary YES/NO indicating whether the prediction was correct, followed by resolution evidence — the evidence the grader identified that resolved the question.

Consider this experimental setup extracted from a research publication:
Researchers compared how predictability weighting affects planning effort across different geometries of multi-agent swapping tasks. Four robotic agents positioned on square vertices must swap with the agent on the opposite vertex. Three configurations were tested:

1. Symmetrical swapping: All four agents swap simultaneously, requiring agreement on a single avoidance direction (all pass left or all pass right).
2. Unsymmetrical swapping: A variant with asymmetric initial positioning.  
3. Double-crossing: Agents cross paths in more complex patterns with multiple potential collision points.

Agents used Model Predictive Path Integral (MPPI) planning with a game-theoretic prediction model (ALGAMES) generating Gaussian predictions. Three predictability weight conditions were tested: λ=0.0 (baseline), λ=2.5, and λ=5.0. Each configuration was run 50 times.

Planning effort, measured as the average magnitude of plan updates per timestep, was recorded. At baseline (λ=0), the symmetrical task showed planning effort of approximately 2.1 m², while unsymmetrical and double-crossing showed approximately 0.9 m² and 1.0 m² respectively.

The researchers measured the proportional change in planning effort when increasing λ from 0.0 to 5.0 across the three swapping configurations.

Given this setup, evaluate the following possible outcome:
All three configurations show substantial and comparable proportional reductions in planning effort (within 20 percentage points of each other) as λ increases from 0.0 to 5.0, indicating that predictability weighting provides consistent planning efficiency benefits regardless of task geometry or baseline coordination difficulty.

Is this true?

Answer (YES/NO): YES